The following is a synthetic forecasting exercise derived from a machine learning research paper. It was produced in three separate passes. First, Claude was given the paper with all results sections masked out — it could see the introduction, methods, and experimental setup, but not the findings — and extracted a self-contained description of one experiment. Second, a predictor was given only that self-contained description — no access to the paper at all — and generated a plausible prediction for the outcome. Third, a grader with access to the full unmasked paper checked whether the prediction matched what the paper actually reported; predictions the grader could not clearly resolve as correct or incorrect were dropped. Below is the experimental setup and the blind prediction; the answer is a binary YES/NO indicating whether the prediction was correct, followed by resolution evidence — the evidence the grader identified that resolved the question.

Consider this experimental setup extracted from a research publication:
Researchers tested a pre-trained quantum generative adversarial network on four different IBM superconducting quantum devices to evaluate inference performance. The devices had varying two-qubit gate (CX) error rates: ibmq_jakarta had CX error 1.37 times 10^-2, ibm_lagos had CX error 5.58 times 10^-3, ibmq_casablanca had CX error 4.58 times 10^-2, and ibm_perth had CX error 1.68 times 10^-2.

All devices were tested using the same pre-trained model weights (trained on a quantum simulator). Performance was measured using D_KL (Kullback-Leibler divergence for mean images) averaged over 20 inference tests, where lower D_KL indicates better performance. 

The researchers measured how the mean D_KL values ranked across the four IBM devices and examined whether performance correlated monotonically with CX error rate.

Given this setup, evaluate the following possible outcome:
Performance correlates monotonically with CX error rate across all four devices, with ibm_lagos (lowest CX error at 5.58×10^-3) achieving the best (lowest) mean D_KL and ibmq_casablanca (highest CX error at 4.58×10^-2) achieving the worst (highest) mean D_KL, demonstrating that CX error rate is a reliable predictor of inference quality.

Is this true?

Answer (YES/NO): NO